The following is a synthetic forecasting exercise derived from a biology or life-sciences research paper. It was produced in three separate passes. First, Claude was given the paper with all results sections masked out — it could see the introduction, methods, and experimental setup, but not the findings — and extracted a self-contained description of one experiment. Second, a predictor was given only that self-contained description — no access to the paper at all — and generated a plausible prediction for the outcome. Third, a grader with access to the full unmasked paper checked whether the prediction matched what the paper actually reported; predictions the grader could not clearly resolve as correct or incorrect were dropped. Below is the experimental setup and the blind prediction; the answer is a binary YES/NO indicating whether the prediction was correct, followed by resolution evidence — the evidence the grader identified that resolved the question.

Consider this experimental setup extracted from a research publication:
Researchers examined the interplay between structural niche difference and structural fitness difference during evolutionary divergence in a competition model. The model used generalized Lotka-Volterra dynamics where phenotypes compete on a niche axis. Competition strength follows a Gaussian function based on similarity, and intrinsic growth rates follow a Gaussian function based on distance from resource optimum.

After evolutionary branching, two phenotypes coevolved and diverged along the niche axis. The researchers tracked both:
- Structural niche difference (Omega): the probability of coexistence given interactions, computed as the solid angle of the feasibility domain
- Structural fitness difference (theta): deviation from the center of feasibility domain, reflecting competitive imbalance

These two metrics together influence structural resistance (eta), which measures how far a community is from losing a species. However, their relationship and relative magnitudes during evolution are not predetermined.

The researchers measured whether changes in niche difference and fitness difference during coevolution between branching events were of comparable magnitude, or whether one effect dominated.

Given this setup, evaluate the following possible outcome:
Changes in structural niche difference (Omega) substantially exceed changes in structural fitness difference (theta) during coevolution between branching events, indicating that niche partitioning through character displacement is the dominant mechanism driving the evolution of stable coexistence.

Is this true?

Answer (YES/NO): NO